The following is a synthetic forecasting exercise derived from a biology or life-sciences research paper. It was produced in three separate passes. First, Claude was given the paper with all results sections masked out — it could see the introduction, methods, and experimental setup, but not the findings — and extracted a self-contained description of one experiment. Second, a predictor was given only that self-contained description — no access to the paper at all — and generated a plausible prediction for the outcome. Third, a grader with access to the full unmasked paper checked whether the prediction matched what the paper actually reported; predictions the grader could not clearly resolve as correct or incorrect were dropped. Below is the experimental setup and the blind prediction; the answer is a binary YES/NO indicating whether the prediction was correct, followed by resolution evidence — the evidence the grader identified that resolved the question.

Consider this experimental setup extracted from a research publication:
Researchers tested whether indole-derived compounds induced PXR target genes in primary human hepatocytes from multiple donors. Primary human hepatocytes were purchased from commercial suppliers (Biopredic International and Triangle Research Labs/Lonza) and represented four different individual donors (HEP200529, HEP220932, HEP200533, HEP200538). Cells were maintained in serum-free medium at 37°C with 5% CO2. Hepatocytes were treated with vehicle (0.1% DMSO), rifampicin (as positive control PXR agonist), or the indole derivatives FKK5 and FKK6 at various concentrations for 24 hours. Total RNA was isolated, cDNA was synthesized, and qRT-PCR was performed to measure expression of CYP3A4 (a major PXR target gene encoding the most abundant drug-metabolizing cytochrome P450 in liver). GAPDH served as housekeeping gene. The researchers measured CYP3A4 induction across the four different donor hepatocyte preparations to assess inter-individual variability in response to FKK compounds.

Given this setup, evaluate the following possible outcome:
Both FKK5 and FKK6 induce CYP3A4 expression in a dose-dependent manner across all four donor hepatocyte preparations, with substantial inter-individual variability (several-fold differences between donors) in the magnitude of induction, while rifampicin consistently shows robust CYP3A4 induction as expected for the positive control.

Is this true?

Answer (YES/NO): NO